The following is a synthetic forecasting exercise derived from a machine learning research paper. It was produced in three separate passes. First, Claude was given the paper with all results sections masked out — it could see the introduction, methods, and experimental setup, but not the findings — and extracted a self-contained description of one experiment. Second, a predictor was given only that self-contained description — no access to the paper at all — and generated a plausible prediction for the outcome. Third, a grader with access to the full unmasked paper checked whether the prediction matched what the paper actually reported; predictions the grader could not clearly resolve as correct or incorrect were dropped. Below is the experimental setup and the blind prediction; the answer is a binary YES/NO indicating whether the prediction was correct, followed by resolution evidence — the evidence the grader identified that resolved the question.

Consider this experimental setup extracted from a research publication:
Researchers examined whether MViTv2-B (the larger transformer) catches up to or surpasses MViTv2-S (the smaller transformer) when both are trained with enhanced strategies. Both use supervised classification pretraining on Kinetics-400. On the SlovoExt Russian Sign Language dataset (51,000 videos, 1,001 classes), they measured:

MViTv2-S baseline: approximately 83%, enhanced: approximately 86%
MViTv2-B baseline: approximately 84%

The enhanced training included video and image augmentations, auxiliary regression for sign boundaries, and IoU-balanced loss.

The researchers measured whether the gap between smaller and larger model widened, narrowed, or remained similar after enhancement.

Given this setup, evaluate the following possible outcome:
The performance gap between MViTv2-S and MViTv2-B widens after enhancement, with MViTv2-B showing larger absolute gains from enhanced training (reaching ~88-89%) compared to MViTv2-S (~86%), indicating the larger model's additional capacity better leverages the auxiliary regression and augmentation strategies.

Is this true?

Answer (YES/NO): NO